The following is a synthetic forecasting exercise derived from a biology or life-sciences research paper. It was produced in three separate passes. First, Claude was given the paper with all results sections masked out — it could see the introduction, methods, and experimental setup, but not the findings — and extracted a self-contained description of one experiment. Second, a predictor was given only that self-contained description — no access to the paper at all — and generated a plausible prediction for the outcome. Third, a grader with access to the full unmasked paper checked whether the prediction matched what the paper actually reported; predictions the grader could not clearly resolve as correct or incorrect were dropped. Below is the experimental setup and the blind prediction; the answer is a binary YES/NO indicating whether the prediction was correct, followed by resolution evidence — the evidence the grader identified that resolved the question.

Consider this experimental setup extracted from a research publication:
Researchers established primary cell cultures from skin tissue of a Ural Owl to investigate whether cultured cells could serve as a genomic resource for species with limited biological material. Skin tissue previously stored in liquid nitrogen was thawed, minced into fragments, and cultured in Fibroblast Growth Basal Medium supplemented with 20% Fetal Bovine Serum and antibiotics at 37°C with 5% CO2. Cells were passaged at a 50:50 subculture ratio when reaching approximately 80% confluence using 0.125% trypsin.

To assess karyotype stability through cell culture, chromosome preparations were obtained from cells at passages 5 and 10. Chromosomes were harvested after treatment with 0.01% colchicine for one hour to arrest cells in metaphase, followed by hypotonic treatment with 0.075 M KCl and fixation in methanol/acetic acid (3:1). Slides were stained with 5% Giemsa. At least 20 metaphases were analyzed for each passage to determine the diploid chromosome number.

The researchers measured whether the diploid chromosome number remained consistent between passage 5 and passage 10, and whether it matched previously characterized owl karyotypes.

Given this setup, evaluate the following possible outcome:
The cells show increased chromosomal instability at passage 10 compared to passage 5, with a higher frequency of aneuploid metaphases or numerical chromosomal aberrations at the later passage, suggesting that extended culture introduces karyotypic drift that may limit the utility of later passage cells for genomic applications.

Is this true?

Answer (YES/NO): NO